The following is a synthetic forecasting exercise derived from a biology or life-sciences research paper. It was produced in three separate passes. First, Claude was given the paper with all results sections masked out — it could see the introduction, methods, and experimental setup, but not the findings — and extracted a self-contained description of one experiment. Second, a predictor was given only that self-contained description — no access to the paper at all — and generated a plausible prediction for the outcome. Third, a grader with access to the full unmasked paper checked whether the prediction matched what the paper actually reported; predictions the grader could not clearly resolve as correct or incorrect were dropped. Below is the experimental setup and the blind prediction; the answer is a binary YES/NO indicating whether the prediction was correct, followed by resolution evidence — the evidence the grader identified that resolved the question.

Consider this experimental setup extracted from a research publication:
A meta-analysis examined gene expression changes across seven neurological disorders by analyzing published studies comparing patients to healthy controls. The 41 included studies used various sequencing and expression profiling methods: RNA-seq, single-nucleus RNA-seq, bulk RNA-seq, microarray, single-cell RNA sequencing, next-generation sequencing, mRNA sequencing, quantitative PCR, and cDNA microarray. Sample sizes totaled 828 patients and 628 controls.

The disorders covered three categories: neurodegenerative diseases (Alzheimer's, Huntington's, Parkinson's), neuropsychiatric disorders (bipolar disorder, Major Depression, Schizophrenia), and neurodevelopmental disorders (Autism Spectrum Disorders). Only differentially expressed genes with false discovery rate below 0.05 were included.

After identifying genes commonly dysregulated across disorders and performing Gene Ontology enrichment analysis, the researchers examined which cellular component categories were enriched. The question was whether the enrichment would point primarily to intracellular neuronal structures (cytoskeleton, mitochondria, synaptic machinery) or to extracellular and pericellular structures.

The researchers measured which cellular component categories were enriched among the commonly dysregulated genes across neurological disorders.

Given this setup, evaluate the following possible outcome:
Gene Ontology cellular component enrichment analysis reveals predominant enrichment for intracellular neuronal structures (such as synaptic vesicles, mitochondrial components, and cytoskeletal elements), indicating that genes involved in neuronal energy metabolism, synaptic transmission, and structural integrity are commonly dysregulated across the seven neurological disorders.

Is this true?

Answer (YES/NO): NO